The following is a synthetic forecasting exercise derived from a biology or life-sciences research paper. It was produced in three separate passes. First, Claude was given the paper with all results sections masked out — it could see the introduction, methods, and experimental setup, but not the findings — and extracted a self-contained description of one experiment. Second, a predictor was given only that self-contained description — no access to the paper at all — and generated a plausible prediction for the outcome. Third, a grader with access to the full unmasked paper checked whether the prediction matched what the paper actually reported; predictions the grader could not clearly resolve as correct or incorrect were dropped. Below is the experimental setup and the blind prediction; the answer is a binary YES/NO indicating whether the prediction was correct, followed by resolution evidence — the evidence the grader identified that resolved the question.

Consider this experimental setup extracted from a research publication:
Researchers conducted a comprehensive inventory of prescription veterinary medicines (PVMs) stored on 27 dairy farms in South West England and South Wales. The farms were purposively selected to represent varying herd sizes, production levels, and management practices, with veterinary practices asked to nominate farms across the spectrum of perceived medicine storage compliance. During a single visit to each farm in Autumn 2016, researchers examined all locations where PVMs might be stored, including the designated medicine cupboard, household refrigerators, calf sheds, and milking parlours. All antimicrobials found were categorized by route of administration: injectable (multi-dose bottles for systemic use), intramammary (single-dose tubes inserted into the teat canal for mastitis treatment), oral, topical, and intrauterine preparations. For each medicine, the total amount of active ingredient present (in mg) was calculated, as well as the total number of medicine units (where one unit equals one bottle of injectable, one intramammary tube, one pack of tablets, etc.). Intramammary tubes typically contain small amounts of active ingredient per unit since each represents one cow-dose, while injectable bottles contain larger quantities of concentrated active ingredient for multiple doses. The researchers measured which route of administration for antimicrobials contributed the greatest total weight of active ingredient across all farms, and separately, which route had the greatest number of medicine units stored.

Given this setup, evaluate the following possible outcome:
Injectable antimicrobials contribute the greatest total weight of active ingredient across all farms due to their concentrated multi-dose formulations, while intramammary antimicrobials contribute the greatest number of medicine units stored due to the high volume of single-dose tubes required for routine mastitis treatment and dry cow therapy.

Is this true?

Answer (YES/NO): YES